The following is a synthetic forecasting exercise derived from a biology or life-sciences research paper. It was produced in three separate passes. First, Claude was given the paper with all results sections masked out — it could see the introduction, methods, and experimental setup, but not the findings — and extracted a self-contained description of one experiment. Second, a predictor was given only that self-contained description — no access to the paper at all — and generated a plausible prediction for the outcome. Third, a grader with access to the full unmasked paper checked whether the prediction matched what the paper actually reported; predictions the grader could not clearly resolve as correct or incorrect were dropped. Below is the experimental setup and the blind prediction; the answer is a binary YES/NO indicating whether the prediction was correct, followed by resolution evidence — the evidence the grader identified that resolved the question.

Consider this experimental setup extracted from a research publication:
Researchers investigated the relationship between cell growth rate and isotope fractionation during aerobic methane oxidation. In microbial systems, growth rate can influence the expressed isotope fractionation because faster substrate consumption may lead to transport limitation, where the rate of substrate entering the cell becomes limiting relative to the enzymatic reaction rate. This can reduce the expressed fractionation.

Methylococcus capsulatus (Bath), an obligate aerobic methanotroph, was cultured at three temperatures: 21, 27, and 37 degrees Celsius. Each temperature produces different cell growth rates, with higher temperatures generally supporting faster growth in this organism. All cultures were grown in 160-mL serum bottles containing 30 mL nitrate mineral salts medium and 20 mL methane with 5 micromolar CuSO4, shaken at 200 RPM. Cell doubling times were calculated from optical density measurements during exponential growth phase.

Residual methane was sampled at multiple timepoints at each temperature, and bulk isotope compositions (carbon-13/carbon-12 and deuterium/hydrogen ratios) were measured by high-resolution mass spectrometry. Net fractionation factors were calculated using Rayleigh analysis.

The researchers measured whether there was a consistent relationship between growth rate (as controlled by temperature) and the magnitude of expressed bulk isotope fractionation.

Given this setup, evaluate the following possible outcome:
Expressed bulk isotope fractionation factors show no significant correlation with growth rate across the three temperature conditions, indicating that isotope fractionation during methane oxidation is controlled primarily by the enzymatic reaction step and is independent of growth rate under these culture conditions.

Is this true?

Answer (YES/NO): NO